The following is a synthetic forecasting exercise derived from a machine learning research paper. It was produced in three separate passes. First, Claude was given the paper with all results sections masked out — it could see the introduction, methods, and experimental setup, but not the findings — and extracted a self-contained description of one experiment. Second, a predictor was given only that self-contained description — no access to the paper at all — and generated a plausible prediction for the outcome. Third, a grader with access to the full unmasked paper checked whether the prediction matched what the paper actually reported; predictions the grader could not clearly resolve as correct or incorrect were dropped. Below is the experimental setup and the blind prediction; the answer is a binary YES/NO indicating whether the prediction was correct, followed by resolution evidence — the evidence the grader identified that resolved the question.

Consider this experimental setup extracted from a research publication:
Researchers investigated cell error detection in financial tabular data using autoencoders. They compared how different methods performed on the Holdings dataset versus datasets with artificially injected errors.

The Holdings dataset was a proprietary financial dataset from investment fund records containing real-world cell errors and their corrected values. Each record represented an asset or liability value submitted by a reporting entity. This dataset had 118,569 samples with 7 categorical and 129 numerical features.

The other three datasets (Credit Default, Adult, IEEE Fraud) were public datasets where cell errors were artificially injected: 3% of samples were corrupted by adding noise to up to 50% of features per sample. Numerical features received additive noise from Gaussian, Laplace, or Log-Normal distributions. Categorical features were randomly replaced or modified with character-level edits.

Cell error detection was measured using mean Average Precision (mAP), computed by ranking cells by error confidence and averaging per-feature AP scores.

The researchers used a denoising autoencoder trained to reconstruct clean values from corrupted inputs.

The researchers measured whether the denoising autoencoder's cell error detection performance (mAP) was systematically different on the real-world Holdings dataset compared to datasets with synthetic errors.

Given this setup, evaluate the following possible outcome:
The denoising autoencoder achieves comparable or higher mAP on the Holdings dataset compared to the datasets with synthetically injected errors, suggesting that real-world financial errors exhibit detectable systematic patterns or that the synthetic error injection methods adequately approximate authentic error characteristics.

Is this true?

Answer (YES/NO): NO